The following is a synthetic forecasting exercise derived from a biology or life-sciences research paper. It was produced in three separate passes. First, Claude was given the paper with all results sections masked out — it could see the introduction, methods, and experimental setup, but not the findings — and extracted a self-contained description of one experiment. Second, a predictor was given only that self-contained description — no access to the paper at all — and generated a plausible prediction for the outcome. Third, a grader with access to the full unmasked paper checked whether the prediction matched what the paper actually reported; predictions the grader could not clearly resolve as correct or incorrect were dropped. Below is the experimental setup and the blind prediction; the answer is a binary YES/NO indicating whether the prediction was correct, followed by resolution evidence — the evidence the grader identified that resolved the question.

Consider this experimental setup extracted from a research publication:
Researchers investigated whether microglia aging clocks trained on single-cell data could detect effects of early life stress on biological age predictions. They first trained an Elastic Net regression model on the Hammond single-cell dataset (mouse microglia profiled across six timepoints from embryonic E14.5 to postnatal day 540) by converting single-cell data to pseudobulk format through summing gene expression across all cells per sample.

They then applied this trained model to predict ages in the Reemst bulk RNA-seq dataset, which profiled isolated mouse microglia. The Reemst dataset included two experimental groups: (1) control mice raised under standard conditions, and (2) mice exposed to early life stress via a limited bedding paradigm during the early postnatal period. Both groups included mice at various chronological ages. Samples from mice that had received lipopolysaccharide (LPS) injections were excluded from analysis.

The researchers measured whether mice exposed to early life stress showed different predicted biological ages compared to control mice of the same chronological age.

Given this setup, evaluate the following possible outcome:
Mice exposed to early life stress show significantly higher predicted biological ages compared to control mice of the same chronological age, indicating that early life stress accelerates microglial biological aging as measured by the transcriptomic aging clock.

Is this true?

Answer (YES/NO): NO